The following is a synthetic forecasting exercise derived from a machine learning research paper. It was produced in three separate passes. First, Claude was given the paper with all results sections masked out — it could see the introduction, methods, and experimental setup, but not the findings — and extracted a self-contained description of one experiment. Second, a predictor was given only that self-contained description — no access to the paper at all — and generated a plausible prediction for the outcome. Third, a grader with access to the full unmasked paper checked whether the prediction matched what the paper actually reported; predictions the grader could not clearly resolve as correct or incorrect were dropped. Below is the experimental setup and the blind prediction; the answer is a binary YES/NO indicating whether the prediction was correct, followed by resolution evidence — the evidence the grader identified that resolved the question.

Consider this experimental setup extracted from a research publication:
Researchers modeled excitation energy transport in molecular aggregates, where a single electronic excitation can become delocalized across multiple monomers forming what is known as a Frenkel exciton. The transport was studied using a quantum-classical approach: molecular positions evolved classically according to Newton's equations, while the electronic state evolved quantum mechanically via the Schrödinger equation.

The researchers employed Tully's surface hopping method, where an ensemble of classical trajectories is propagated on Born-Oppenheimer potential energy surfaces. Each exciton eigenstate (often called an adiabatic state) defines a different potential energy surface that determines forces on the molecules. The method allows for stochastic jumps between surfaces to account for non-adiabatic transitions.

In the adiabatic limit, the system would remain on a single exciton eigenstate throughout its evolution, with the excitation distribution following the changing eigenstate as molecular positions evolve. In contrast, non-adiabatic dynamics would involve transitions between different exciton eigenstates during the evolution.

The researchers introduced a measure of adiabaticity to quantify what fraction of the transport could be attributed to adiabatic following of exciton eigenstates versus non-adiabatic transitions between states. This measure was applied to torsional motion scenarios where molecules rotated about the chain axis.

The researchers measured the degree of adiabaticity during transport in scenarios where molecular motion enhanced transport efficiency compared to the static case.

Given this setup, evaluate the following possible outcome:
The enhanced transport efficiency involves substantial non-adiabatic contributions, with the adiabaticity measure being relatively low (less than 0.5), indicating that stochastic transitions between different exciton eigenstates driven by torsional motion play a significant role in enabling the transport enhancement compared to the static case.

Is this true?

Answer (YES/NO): YES